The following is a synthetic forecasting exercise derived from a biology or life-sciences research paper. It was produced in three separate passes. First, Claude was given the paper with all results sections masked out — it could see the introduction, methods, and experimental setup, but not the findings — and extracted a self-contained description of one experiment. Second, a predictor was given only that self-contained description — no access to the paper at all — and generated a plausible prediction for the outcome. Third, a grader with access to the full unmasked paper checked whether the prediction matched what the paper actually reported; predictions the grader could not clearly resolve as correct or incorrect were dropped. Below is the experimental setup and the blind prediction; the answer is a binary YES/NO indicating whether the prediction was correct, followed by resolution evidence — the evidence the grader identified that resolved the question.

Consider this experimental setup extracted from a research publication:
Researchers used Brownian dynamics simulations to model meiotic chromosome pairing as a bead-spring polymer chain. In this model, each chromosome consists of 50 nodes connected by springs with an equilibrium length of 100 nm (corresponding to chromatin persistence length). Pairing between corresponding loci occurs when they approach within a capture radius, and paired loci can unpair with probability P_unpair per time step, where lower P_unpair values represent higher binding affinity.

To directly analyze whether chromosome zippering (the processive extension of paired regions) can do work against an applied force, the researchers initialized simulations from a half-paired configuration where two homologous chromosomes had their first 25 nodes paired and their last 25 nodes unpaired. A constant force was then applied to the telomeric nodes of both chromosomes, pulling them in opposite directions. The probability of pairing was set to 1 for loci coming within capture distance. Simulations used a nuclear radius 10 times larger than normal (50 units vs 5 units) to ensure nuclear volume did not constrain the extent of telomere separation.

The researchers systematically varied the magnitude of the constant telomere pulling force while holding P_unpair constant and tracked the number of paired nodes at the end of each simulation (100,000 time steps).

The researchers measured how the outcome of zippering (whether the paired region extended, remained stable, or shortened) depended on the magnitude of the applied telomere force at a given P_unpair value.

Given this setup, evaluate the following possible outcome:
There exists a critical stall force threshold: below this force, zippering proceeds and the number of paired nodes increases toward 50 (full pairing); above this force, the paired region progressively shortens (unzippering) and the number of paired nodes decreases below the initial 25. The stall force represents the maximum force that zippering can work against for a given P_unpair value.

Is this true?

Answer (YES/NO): YES